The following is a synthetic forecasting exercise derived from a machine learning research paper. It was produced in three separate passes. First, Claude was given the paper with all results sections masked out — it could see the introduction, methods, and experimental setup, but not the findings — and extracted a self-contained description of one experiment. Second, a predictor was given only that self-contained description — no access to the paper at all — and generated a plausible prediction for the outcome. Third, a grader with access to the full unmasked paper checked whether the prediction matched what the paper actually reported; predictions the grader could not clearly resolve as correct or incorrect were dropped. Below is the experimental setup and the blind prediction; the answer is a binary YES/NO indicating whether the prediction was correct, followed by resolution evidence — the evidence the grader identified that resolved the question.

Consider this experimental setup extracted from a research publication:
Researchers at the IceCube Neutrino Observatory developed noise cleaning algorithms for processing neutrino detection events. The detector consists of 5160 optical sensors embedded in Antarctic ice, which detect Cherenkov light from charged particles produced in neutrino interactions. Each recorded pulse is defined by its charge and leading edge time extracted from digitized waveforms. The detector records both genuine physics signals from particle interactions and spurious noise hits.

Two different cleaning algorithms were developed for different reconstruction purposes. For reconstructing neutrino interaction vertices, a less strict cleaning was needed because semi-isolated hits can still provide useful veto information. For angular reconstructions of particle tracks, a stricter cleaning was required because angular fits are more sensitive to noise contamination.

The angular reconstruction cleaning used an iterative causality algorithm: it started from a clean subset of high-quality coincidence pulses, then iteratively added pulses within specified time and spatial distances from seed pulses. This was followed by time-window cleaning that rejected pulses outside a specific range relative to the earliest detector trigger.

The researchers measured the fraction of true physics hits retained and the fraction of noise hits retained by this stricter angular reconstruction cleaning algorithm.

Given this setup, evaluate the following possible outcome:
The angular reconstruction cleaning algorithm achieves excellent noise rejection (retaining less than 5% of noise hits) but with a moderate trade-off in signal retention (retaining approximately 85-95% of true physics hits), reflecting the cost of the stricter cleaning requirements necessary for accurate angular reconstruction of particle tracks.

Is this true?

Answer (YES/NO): YES